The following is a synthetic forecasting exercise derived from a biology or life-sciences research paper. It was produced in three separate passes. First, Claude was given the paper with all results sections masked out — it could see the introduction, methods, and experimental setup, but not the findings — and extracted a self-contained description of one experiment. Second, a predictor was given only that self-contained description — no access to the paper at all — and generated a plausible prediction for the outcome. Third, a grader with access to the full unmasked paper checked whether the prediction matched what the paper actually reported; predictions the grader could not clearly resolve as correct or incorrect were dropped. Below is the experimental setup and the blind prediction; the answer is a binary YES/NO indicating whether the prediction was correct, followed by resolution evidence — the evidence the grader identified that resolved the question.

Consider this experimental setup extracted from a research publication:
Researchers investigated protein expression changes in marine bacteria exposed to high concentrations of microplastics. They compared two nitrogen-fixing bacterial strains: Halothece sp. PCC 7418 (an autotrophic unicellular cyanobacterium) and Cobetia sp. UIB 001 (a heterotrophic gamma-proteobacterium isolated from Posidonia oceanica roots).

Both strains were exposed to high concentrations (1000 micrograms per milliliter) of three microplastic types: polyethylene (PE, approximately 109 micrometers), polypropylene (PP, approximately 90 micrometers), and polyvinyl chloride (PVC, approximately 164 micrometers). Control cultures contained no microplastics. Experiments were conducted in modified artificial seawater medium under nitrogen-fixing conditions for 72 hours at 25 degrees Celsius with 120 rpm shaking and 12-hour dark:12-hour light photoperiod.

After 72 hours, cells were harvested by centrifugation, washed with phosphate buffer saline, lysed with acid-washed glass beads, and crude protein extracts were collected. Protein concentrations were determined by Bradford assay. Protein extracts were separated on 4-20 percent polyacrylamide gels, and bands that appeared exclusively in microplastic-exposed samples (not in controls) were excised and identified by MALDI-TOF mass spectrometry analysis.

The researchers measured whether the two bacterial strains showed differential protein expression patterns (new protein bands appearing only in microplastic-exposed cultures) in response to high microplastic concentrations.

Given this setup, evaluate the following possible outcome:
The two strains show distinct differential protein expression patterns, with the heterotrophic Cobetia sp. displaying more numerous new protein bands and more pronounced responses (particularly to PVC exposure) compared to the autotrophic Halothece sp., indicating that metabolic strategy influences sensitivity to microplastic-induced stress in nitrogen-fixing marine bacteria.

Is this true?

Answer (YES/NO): NO